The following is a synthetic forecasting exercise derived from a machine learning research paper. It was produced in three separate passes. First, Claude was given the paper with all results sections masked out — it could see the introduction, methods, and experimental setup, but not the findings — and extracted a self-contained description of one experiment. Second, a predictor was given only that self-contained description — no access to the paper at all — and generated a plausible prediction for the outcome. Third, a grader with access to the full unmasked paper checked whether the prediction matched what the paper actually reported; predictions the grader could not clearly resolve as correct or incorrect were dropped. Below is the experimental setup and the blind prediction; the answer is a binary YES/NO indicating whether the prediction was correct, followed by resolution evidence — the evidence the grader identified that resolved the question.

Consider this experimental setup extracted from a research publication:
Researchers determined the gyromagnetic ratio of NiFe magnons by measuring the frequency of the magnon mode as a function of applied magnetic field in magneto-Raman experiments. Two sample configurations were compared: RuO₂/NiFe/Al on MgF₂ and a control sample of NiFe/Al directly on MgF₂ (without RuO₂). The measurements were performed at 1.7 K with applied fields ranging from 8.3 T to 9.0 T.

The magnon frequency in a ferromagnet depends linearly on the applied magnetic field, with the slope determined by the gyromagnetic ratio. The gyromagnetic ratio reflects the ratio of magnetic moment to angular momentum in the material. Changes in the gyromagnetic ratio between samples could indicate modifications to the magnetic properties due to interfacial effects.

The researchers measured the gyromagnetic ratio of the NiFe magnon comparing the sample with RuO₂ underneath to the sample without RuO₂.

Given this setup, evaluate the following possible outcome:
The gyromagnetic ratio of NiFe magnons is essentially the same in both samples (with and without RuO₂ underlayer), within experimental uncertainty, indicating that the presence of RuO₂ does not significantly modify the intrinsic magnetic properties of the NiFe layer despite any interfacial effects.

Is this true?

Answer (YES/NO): YES